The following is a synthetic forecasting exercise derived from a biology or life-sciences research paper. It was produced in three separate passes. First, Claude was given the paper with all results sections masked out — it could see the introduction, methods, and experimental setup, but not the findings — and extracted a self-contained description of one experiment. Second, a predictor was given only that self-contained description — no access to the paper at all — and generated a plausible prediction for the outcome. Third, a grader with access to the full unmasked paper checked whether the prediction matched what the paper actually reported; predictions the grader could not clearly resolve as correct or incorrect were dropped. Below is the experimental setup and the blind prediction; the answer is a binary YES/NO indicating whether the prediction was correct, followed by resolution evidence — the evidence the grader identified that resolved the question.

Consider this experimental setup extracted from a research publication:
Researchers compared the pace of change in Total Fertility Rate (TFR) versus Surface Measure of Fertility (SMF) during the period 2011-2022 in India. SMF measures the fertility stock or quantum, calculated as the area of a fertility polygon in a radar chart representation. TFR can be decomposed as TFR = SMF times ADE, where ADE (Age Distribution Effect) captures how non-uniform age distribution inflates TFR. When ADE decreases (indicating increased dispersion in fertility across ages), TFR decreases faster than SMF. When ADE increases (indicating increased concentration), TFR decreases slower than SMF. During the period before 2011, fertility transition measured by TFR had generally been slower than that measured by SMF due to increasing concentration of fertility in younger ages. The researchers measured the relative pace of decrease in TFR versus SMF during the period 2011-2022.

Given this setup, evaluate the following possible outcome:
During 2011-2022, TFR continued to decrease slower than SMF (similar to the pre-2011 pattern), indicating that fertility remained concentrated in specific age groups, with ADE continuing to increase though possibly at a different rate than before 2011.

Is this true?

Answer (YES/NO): NO